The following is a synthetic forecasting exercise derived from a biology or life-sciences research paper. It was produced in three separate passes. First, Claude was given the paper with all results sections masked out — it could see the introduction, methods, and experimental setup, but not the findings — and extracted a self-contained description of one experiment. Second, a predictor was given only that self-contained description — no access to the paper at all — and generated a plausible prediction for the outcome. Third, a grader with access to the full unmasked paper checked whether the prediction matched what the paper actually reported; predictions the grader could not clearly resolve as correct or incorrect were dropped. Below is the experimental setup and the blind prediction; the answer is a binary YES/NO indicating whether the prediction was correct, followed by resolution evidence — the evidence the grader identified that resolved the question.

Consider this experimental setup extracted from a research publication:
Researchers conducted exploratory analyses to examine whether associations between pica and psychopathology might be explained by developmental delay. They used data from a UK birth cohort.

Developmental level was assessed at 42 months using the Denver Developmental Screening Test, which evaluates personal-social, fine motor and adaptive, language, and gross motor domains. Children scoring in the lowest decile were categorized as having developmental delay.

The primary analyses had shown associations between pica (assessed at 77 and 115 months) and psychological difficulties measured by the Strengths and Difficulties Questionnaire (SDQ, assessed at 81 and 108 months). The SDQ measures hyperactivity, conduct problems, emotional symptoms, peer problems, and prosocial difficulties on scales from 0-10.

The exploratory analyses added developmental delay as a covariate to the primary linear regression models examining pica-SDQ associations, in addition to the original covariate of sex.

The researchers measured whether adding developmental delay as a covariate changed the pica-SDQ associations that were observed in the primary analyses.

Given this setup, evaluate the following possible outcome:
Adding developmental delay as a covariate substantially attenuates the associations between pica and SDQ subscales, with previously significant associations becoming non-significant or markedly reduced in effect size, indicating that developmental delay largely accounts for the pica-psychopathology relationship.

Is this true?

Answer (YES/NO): NO